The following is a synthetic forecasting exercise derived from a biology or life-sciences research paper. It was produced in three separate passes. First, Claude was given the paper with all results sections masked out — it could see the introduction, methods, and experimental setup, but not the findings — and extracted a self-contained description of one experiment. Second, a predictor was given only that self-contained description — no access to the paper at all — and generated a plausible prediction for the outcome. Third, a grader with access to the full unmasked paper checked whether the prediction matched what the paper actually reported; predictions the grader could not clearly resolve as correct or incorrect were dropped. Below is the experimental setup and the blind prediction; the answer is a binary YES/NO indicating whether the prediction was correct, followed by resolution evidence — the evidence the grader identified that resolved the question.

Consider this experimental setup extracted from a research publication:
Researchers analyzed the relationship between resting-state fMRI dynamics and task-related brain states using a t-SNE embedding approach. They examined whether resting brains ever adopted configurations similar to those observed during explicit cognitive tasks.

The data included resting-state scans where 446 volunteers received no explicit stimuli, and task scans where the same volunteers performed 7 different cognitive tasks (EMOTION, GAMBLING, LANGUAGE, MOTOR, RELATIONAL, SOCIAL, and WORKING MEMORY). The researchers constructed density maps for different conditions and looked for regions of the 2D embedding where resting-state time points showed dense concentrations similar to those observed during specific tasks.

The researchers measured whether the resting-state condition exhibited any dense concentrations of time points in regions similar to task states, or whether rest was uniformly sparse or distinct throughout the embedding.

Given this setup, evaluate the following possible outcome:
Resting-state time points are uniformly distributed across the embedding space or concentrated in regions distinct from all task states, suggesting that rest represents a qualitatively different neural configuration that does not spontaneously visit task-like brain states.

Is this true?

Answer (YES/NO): NO